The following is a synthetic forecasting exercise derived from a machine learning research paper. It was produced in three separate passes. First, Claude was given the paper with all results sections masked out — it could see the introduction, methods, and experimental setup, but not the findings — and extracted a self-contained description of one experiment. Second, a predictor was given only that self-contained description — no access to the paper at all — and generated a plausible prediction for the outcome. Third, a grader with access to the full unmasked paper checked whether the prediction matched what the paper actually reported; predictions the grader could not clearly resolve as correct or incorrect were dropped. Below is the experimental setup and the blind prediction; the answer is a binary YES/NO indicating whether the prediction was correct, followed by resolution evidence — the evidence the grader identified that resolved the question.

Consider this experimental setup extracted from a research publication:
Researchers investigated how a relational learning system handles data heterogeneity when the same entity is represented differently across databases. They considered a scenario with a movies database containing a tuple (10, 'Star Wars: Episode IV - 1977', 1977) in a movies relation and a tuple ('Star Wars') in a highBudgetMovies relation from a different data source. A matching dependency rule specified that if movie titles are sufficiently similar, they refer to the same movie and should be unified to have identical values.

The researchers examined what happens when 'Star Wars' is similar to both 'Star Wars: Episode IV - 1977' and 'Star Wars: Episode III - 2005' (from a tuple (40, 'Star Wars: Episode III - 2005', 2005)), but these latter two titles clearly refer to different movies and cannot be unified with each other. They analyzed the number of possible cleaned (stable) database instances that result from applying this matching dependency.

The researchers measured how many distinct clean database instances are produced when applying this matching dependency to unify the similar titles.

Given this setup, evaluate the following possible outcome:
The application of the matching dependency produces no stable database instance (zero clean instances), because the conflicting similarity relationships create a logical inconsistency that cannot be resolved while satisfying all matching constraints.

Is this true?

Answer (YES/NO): NO